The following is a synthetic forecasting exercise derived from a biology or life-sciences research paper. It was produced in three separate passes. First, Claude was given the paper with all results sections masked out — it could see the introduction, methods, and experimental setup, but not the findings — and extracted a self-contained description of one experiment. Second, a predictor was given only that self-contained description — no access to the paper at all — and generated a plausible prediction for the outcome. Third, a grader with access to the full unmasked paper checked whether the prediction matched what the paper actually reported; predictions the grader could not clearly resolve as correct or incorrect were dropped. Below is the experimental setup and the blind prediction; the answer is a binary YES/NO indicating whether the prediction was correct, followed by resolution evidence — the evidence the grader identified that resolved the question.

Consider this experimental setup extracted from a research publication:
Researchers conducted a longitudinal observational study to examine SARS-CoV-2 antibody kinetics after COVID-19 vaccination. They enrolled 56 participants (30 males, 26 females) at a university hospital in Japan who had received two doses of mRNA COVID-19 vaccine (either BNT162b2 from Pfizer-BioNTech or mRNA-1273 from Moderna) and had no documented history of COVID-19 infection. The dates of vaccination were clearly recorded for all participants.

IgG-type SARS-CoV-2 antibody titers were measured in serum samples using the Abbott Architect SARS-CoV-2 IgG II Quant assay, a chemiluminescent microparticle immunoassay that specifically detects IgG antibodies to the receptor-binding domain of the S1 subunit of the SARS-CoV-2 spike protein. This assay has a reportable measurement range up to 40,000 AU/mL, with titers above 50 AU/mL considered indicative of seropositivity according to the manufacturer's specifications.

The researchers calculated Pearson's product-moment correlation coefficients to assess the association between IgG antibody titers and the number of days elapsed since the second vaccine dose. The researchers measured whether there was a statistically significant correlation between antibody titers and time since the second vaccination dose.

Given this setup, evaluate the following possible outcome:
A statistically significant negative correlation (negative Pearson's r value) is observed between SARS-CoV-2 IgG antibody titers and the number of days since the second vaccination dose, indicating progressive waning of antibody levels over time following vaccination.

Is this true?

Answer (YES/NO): YES